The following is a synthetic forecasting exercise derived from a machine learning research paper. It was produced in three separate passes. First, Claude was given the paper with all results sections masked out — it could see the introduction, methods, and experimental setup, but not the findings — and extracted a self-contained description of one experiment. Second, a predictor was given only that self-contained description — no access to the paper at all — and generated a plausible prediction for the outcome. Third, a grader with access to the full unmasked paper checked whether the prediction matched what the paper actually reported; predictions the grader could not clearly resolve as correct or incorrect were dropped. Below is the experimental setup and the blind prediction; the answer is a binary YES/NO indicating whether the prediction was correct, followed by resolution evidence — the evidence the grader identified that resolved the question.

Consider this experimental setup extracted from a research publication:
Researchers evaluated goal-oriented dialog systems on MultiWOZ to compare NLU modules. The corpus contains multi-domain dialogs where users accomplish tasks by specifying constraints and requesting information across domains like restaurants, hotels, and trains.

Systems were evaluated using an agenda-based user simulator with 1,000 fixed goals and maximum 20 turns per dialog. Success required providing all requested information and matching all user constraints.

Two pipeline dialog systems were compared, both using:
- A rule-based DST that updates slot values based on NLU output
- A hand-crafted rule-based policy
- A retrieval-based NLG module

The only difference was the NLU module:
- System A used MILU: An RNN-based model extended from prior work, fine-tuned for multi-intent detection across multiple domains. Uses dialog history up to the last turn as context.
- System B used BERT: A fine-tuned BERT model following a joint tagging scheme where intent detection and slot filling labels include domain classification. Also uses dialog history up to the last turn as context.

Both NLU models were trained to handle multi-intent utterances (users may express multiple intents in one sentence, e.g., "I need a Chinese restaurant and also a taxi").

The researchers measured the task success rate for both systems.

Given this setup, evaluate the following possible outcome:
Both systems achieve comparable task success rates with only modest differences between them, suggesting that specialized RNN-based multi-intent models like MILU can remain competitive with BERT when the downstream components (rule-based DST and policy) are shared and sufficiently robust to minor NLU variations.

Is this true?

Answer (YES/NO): NO